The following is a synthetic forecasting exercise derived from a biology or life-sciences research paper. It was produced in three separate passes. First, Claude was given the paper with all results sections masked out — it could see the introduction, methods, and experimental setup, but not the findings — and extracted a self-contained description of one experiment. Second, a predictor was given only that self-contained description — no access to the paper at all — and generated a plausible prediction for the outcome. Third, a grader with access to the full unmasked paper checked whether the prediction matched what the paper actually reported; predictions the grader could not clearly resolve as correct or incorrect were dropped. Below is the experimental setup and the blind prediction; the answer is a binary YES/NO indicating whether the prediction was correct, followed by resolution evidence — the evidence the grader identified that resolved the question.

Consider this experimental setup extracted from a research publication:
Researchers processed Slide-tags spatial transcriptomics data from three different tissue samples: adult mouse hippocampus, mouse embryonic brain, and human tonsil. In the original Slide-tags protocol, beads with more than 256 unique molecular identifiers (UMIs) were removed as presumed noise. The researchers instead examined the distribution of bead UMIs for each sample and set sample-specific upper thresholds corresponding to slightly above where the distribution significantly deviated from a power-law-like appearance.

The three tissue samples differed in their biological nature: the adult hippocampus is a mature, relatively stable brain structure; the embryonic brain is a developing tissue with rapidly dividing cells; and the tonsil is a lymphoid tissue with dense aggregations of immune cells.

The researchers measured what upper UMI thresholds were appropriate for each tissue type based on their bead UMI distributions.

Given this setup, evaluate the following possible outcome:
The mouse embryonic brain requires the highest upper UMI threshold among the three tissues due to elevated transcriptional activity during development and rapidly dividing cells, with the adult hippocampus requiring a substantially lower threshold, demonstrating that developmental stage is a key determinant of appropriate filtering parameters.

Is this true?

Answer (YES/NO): NO